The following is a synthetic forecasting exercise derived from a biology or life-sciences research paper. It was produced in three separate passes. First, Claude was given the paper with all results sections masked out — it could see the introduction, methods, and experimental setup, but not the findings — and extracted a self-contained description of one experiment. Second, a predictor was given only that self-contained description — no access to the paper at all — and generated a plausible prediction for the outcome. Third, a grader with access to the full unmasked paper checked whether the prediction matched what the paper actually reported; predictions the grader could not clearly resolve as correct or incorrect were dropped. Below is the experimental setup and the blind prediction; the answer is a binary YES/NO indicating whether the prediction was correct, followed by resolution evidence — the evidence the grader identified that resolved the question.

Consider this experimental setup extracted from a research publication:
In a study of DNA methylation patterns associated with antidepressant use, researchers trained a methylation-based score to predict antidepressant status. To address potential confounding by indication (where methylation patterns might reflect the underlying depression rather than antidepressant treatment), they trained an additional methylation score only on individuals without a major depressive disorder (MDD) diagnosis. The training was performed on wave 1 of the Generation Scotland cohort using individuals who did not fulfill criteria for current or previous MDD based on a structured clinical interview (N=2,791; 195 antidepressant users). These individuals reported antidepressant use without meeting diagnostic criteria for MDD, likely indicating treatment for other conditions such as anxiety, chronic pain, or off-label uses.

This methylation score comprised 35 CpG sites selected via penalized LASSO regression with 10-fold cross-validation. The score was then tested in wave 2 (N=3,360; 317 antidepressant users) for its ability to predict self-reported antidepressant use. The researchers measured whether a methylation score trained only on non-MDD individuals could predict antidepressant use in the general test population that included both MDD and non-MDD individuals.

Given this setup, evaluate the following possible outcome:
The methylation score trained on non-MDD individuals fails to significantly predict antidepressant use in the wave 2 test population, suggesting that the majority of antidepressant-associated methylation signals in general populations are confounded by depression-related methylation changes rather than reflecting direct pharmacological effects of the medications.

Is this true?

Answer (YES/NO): NO